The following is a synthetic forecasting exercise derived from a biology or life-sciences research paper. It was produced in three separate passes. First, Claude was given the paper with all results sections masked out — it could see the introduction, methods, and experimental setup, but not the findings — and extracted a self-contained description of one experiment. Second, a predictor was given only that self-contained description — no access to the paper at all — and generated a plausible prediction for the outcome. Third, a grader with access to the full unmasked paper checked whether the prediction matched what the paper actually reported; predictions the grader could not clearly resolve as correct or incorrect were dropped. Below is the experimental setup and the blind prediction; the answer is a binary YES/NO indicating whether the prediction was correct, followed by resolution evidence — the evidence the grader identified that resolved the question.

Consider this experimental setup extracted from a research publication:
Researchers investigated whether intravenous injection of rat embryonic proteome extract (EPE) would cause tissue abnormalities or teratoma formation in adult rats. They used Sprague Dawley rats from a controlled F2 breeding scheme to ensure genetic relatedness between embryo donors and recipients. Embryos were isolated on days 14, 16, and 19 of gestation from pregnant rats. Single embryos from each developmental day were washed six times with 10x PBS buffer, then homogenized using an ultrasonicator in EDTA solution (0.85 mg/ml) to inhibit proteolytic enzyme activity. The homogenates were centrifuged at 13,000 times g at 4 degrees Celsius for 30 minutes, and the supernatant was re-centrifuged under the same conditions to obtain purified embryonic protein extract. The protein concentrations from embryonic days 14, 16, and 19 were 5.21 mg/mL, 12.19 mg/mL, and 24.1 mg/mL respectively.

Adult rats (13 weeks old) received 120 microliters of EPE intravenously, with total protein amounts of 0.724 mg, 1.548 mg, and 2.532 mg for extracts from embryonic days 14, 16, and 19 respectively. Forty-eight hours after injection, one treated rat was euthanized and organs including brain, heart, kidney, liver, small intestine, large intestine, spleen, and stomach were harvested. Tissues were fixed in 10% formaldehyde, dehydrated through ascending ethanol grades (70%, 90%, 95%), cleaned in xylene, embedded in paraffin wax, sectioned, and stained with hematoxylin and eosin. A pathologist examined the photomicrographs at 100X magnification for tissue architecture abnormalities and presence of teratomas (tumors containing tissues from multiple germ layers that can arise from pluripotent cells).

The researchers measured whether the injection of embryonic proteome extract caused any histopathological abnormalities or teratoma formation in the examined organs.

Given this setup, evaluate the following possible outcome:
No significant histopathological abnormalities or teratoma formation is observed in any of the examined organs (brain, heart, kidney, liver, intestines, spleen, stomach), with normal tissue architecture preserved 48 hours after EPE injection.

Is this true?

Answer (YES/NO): YES